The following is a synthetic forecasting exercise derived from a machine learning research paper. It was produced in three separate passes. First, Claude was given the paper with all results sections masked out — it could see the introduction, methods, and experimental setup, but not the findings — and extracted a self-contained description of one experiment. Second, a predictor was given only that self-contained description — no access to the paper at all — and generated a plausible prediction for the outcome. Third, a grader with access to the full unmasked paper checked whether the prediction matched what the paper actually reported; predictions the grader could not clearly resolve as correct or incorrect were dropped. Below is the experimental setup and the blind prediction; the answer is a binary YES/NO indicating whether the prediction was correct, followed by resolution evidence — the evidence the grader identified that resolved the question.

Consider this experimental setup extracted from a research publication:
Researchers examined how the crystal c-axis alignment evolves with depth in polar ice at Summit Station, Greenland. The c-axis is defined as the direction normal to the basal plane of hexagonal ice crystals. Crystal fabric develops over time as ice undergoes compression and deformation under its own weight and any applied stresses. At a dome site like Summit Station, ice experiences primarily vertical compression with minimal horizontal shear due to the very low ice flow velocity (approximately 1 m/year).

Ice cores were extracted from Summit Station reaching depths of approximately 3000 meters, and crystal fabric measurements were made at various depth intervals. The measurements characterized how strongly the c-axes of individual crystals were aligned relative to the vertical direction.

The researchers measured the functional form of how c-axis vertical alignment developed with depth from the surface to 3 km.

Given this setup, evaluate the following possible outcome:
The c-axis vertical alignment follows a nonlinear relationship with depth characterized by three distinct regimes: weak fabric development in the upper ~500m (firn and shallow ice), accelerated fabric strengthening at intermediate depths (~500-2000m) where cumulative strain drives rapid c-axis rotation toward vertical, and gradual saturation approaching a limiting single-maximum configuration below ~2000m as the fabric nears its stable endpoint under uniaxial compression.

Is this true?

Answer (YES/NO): NO